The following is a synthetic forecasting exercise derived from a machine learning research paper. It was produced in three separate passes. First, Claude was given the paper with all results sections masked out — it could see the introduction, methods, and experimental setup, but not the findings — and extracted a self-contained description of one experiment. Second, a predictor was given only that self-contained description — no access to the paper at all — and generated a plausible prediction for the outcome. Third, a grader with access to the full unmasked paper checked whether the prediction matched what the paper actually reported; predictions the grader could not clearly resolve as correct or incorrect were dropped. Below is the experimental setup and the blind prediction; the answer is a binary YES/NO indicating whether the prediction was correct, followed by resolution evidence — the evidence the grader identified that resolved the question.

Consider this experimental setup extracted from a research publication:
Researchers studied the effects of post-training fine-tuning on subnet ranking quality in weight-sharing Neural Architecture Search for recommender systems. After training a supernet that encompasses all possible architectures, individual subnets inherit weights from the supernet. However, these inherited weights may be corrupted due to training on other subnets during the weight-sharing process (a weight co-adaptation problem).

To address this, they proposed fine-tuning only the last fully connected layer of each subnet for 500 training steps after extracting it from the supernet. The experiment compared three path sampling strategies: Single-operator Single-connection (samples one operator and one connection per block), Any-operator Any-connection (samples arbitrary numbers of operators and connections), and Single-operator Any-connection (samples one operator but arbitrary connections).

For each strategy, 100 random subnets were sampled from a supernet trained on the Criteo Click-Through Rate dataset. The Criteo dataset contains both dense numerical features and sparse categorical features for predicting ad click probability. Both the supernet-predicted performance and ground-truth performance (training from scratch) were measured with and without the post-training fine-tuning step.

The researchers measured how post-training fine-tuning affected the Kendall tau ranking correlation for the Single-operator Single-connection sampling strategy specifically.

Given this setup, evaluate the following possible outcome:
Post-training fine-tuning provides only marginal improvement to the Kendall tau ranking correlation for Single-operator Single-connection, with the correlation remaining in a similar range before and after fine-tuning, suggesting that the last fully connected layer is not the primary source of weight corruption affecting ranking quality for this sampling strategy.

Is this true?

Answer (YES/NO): NO